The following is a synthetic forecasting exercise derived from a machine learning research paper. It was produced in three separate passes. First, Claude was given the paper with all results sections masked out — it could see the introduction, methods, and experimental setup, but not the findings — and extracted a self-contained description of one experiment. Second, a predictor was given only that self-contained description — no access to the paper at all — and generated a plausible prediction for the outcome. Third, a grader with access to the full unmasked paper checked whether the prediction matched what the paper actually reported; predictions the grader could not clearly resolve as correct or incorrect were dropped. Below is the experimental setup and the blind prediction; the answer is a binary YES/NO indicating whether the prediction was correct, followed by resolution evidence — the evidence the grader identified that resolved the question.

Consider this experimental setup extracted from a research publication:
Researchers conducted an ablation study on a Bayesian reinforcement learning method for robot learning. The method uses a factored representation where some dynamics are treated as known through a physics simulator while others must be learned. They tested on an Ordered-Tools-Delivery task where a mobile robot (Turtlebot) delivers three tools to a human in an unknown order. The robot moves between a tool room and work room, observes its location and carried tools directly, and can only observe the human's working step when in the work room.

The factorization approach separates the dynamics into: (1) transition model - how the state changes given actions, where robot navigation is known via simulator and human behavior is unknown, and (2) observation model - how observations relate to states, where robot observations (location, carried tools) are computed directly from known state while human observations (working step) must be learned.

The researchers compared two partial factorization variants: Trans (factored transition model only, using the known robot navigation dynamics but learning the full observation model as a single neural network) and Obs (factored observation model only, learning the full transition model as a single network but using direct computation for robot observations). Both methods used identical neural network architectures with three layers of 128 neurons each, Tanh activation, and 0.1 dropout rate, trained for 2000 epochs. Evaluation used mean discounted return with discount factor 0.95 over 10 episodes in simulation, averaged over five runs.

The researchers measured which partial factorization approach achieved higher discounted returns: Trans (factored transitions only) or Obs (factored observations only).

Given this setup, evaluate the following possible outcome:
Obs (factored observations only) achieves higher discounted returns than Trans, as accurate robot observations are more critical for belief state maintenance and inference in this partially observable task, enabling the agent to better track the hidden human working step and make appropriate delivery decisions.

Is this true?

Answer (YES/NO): YES